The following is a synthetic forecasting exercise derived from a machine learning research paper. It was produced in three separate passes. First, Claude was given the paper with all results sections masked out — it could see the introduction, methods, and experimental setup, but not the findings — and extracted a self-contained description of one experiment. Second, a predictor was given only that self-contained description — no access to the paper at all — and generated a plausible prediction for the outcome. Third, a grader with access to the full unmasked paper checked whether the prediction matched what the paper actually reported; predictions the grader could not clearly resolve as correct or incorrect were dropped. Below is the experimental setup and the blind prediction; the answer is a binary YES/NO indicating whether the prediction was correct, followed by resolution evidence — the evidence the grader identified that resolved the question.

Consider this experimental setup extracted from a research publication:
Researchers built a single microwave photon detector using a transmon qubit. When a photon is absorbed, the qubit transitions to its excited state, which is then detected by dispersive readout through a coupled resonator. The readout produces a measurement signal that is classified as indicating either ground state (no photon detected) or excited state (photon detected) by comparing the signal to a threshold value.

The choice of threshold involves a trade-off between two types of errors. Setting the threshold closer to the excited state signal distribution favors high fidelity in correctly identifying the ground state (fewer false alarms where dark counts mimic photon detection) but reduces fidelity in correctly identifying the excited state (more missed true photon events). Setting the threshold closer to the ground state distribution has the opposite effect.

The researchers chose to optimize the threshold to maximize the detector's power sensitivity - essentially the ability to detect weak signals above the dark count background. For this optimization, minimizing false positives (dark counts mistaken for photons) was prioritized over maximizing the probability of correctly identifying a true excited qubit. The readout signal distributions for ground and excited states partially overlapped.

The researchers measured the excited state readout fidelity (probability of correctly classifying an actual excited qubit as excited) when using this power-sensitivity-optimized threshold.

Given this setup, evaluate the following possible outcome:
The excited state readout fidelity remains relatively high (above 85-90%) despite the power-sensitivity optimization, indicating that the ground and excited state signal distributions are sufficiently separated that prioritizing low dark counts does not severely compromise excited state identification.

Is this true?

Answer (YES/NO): NO